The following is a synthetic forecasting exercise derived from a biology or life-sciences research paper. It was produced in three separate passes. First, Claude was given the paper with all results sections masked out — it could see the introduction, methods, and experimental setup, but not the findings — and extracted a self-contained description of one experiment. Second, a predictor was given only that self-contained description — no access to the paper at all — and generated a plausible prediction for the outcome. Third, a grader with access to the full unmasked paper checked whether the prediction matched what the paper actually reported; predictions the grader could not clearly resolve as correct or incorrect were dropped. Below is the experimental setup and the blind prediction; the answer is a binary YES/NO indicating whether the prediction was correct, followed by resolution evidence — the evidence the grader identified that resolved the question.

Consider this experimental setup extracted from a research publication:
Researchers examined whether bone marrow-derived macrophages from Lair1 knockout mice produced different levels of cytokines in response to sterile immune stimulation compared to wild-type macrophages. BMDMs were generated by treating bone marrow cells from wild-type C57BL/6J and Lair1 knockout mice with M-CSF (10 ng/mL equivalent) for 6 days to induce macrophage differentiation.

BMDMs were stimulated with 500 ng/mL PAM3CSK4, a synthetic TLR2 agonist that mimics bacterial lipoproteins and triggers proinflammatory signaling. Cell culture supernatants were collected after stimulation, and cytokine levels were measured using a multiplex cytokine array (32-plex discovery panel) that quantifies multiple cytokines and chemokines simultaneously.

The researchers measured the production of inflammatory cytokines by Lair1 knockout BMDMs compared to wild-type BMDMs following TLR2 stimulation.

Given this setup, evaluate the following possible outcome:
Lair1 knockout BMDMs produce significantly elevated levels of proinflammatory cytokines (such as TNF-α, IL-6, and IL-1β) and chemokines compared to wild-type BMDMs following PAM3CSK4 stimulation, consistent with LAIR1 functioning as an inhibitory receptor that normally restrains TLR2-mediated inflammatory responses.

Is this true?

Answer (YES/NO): NO